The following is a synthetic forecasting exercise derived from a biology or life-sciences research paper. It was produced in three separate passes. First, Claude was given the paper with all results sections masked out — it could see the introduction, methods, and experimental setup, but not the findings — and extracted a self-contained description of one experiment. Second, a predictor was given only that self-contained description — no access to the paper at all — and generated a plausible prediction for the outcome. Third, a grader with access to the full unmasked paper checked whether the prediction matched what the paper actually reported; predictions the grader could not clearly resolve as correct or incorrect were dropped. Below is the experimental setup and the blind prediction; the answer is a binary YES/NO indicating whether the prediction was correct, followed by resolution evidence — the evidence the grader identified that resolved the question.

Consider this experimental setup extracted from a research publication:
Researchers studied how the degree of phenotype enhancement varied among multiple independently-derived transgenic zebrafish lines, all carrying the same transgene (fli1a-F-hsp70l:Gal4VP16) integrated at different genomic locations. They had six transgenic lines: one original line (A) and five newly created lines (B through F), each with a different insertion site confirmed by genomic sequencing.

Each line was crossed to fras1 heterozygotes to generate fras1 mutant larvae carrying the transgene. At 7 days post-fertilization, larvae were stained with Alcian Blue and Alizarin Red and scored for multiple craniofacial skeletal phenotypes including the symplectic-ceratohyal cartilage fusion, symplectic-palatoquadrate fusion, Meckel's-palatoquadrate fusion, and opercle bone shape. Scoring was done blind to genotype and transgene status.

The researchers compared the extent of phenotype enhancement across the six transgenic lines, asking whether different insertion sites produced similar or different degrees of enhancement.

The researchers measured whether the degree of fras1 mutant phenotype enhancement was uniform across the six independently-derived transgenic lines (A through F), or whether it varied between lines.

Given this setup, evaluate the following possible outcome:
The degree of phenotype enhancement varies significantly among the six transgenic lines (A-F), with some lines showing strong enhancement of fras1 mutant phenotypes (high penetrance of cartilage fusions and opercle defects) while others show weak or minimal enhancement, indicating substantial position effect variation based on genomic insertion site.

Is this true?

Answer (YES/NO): NO